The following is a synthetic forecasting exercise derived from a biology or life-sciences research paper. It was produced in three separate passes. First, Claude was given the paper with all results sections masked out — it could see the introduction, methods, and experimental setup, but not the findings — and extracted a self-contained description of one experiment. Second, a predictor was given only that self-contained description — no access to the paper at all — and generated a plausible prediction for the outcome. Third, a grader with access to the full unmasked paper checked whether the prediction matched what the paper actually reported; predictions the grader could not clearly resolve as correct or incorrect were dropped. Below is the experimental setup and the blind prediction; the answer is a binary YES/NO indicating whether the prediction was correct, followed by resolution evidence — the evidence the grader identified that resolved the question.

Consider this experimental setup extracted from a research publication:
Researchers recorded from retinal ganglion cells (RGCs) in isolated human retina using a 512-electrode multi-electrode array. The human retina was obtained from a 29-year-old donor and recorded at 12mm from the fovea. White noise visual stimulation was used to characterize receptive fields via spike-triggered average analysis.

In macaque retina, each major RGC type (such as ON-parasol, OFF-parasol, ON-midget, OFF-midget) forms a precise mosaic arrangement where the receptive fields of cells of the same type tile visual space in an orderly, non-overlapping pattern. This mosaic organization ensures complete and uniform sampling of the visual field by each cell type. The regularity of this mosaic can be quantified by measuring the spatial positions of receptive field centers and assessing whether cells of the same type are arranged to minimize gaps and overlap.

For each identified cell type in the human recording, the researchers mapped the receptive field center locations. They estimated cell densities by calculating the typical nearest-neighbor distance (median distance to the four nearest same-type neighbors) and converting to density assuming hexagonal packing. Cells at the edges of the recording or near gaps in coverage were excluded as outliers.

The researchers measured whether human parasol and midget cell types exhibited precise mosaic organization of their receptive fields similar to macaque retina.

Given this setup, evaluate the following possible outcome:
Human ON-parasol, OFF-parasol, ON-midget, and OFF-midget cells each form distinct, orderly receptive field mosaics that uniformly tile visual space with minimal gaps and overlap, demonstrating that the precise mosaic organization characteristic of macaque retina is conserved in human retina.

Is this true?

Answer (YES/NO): YES